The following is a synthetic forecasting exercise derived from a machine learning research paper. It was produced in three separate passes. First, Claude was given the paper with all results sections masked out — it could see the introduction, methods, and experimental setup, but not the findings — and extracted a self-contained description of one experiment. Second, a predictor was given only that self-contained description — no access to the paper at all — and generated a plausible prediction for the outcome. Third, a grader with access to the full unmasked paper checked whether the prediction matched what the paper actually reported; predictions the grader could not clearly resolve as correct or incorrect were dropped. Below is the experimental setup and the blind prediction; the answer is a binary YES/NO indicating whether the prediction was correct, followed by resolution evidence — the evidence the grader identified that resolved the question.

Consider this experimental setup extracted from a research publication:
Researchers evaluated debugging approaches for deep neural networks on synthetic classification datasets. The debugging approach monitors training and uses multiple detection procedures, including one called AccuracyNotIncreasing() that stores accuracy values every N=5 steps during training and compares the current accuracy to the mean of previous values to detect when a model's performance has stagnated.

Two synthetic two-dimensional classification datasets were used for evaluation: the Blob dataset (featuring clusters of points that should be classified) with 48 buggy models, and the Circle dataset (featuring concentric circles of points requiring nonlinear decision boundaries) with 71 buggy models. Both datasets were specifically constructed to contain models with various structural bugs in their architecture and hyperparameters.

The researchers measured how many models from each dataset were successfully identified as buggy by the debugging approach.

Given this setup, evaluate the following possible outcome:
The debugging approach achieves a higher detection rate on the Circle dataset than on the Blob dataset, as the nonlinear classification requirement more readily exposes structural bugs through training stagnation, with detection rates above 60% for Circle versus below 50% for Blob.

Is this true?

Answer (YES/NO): NO